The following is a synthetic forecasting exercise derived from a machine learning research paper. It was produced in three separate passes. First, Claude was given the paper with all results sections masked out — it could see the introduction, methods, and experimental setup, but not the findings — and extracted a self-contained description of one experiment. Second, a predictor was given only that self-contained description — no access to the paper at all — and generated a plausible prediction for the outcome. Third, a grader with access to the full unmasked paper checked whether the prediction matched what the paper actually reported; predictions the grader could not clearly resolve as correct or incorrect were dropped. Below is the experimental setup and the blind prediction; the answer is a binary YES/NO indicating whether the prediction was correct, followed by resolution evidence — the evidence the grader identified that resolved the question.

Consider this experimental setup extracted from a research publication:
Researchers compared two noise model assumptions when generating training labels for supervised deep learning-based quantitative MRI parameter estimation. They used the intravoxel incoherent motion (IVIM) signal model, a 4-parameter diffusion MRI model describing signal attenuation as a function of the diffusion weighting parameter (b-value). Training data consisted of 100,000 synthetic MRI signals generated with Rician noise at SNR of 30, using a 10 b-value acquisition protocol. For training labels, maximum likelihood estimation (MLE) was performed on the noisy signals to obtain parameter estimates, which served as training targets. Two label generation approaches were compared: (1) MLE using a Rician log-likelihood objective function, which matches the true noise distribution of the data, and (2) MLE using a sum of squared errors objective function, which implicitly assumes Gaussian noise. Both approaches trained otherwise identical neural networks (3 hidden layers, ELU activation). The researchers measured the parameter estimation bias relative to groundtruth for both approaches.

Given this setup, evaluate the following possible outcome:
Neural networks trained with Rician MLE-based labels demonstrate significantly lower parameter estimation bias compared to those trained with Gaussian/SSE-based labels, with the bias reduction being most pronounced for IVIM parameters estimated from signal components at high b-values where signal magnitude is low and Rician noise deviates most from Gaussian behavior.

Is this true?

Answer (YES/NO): NO